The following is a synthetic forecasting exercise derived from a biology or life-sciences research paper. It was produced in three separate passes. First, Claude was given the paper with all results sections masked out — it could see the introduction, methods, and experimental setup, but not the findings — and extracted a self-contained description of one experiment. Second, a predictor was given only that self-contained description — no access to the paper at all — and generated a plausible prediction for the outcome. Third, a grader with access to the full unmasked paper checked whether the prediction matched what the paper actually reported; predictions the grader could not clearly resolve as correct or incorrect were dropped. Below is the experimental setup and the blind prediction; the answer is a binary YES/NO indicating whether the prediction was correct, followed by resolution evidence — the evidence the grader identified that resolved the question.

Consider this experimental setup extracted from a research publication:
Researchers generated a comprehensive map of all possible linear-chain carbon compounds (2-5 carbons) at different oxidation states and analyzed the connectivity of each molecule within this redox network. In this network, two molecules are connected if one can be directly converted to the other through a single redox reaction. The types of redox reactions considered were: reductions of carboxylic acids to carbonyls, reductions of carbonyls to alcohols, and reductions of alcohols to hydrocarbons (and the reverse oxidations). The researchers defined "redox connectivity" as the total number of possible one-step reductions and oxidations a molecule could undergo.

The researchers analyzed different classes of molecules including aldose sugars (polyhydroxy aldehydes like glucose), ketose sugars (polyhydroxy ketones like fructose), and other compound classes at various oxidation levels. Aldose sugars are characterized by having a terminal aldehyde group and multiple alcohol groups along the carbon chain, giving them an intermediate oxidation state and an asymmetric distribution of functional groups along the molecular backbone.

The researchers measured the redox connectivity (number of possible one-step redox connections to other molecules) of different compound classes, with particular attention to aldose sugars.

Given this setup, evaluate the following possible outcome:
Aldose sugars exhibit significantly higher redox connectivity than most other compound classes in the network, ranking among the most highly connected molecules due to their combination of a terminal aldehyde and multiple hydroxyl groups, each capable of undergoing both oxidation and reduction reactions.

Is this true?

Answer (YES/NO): YES